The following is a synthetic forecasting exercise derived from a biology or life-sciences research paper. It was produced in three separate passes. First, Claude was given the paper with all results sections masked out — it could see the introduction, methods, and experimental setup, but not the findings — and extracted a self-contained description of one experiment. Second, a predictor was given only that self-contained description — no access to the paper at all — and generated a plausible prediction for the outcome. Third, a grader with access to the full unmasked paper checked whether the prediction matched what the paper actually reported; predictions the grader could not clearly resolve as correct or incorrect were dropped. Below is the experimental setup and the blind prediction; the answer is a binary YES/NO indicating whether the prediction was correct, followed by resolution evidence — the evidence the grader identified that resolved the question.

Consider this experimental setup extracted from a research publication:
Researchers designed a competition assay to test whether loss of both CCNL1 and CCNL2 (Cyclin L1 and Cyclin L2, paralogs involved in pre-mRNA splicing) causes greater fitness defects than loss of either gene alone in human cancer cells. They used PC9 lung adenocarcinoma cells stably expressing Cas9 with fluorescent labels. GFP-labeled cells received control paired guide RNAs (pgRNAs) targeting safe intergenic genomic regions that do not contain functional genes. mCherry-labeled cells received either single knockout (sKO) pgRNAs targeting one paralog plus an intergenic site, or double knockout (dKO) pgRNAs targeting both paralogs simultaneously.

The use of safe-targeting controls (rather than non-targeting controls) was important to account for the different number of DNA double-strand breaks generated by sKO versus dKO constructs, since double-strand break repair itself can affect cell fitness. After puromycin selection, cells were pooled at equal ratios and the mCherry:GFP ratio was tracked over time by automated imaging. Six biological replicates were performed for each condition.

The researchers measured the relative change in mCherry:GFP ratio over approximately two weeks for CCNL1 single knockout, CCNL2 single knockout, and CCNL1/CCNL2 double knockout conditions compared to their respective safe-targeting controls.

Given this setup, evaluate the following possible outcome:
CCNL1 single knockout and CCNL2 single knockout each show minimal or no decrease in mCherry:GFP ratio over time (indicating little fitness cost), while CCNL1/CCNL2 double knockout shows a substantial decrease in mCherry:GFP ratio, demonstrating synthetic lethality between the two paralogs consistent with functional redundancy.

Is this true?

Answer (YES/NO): YES